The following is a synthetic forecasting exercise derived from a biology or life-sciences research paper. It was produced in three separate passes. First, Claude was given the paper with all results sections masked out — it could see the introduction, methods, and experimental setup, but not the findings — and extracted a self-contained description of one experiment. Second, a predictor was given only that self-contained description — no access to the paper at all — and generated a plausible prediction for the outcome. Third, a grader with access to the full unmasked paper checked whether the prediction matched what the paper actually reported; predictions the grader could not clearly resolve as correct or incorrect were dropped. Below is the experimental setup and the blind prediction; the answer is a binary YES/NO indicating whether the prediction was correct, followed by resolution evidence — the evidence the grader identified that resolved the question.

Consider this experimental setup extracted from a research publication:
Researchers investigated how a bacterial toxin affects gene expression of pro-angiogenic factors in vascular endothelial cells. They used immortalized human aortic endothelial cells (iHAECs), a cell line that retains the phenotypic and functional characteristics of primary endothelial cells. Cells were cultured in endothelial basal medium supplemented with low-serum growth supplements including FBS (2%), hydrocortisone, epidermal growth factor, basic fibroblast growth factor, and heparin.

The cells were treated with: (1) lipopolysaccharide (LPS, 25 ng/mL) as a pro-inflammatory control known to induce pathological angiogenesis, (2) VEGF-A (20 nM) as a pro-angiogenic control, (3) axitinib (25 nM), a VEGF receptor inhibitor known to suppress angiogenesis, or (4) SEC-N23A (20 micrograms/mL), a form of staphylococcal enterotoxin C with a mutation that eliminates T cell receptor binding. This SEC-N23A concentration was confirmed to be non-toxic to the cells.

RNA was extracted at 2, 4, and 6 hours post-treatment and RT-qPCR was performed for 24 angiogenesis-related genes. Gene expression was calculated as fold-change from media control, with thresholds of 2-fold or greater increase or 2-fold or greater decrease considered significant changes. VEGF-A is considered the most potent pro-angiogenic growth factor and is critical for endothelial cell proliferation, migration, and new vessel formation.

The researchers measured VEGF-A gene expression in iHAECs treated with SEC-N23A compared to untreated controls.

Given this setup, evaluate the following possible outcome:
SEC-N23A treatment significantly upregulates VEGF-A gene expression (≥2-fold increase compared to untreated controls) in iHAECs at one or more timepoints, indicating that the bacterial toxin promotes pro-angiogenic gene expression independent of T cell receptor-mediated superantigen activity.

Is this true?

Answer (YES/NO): NO